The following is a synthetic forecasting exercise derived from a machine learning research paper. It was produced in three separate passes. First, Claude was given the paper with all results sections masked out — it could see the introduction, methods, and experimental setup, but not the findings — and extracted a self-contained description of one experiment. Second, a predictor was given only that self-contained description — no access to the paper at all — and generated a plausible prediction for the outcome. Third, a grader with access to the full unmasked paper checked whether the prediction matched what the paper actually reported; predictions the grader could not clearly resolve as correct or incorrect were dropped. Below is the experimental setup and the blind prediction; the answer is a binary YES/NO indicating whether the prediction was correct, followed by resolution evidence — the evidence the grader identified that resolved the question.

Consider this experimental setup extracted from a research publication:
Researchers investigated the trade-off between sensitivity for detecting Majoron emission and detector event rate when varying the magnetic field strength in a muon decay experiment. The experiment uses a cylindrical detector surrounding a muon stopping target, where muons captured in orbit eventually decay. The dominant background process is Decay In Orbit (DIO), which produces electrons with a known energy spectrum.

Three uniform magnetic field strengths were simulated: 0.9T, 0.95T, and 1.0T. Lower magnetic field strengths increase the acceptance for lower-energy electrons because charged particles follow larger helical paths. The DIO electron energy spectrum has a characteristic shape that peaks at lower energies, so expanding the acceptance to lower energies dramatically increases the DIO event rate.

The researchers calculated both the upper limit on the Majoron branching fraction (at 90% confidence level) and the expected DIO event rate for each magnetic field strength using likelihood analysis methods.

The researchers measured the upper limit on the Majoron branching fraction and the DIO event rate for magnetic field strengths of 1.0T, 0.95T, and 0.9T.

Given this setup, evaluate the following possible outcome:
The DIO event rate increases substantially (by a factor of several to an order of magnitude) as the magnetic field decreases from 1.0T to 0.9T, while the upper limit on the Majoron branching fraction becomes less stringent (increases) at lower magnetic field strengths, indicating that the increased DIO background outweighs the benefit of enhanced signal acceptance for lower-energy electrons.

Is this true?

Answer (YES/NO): NO